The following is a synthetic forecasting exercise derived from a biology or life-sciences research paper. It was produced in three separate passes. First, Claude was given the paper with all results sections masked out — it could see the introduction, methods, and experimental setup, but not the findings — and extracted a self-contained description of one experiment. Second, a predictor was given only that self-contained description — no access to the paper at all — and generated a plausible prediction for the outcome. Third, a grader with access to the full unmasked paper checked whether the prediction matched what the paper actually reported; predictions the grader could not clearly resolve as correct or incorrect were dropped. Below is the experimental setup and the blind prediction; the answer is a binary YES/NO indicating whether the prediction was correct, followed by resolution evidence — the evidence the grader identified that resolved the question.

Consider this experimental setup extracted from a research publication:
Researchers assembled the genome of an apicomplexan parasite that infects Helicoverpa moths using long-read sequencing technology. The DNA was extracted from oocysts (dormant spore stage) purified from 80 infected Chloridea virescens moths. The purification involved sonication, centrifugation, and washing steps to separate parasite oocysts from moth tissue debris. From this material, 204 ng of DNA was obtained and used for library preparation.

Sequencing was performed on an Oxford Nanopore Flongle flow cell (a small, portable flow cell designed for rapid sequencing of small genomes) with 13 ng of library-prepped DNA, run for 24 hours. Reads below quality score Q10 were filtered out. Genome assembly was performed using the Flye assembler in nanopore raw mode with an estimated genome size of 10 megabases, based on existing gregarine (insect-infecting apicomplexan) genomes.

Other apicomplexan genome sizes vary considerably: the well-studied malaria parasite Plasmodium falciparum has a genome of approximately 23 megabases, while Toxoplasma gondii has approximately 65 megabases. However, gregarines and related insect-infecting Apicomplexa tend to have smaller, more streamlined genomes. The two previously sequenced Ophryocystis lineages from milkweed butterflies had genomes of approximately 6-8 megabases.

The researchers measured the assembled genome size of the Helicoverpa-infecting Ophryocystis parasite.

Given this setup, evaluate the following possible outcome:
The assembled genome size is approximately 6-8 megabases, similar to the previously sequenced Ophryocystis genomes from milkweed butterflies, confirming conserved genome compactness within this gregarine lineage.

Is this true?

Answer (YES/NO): NO